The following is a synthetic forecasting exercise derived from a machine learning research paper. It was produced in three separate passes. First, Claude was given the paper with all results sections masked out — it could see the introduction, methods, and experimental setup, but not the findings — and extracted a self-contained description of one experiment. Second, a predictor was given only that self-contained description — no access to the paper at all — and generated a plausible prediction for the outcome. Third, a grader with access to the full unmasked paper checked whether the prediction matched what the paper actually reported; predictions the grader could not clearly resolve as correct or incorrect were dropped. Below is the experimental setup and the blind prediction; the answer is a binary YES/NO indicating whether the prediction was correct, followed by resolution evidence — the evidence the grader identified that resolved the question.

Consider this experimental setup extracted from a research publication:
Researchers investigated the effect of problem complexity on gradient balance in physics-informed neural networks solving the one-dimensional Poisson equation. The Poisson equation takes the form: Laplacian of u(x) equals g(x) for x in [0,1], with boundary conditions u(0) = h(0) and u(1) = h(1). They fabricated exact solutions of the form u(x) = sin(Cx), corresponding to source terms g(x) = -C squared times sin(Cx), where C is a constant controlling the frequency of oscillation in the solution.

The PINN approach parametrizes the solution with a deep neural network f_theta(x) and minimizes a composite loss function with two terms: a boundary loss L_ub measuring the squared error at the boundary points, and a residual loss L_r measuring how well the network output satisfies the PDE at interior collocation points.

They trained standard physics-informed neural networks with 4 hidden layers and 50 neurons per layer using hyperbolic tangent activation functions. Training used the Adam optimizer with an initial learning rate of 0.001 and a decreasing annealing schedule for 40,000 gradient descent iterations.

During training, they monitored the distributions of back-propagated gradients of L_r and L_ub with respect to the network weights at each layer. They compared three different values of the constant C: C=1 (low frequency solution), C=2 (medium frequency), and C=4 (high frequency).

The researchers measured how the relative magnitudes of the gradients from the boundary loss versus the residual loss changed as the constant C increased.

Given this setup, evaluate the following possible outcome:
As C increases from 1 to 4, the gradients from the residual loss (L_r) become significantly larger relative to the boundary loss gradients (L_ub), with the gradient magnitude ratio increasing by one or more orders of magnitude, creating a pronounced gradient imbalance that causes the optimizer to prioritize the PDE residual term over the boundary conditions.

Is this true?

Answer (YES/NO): YES